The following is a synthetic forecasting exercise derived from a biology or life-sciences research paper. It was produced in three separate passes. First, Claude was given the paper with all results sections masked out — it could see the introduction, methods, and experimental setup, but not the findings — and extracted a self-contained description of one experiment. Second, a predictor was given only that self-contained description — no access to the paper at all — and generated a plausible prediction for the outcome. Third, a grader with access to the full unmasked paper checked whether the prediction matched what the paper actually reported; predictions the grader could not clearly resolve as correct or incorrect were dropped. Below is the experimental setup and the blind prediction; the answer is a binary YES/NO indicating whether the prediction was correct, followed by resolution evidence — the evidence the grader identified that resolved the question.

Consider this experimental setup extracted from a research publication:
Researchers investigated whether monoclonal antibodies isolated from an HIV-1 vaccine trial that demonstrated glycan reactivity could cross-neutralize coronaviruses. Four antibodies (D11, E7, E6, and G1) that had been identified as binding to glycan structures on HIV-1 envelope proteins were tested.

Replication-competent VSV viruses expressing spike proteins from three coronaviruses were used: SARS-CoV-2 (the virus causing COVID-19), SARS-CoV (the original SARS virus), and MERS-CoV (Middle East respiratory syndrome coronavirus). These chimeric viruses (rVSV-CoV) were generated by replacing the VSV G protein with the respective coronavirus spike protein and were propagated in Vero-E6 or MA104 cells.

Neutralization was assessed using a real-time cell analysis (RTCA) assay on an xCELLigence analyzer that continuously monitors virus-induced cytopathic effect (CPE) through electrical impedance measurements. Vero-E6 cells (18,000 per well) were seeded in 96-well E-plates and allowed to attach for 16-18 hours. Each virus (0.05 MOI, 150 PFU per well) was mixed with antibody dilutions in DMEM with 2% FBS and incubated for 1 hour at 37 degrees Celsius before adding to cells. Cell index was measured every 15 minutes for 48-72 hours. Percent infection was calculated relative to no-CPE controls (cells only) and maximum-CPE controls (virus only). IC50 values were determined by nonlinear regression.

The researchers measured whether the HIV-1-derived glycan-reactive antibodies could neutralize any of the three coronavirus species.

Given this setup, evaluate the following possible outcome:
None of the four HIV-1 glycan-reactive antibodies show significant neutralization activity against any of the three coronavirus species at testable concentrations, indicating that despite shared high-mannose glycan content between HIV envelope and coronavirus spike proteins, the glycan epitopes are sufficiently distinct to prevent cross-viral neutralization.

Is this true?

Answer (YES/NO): YES